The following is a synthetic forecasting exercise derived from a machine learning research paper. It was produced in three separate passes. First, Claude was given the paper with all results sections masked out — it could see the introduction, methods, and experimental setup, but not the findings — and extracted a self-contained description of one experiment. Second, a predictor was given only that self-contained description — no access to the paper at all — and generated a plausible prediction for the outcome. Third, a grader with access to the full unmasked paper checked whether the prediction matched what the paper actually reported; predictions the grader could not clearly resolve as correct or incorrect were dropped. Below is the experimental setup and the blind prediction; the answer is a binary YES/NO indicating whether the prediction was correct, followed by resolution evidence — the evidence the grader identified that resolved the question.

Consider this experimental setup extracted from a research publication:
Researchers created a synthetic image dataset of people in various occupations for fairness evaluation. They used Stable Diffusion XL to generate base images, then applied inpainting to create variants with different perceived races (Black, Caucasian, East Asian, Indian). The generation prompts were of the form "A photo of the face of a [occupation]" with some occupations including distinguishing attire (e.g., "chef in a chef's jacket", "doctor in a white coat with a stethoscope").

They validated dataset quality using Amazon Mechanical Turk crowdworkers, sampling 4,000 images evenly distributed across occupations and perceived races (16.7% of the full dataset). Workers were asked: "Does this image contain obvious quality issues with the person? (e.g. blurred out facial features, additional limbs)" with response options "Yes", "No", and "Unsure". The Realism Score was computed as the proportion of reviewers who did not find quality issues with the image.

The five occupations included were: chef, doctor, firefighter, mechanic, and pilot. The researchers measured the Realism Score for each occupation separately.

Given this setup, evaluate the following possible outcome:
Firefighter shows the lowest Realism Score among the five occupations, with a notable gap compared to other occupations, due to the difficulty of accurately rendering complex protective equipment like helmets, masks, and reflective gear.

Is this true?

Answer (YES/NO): NO